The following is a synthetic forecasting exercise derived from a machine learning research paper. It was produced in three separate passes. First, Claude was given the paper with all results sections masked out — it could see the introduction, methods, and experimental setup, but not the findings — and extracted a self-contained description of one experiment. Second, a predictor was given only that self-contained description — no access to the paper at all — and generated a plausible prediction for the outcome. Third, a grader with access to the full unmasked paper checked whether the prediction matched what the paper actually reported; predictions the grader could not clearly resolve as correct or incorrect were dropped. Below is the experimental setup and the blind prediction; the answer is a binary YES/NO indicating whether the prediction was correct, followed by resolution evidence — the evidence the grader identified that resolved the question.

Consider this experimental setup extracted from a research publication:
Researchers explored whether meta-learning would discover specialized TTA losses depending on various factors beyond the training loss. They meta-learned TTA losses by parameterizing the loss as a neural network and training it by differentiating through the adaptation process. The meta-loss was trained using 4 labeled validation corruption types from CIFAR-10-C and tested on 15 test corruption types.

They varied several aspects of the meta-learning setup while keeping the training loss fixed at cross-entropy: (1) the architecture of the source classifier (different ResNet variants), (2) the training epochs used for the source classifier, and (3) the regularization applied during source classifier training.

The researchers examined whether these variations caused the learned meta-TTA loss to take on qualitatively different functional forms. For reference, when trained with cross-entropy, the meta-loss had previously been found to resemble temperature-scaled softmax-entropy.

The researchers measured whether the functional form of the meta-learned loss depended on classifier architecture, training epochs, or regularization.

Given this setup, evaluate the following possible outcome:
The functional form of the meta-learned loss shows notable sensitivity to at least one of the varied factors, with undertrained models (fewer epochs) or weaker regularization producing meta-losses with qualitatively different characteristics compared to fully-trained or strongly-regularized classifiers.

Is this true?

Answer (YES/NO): NO